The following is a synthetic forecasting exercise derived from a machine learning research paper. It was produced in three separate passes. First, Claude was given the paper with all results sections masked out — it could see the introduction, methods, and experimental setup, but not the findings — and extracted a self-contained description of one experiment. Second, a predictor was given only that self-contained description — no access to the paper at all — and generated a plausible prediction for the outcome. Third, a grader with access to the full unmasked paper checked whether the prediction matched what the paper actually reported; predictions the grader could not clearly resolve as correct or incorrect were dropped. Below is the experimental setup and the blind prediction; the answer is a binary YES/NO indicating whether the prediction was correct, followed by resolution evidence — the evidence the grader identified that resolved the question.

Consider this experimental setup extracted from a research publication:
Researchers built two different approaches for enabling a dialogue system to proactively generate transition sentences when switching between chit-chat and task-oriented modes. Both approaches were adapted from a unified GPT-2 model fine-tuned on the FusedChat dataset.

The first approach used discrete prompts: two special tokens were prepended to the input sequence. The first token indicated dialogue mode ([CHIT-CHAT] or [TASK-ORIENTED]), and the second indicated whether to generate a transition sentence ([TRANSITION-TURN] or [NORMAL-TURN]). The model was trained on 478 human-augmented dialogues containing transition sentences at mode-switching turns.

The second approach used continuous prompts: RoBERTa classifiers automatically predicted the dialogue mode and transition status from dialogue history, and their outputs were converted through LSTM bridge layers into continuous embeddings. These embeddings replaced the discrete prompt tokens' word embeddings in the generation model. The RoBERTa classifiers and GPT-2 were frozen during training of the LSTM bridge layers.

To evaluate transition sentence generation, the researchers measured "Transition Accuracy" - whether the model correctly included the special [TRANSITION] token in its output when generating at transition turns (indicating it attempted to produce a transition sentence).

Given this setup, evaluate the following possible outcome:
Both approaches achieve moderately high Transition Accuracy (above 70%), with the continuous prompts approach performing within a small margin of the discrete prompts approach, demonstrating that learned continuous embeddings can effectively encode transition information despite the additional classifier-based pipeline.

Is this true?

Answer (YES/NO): NO